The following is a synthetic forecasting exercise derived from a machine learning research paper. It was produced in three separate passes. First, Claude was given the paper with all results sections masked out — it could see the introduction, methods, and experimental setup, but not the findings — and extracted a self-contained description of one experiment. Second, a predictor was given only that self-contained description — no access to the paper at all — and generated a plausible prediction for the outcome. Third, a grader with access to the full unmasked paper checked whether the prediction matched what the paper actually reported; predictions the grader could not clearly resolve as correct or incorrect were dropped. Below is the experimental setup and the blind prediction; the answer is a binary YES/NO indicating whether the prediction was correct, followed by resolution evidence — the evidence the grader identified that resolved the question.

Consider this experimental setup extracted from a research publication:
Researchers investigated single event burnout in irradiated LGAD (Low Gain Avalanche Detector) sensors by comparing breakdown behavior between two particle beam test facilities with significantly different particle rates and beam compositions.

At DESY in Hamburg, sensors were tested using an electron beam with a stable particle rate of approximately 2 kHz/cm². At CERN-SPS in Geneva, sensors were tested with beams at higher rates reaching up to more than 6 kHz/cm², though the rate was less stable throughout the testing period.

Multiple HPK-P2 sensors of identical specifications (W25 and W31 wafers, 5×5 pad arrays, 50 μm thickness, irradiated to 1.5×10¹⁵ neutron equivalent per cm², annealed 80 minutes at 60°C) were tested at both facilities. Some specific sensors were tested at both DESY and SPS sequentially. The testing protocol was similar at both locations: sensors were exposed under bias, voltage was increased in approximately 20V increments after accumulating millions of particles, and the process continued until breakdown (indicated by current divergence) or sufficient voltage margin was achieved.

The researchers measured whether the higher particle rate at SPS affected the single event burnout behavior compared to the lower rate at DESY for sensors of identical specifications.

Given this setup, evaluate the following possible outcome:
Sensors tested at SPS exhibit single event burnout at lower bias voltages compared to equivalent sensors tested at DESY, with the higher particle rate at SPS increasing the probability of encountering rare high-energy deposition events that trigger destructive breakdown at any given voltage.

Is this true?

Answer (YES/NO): NO